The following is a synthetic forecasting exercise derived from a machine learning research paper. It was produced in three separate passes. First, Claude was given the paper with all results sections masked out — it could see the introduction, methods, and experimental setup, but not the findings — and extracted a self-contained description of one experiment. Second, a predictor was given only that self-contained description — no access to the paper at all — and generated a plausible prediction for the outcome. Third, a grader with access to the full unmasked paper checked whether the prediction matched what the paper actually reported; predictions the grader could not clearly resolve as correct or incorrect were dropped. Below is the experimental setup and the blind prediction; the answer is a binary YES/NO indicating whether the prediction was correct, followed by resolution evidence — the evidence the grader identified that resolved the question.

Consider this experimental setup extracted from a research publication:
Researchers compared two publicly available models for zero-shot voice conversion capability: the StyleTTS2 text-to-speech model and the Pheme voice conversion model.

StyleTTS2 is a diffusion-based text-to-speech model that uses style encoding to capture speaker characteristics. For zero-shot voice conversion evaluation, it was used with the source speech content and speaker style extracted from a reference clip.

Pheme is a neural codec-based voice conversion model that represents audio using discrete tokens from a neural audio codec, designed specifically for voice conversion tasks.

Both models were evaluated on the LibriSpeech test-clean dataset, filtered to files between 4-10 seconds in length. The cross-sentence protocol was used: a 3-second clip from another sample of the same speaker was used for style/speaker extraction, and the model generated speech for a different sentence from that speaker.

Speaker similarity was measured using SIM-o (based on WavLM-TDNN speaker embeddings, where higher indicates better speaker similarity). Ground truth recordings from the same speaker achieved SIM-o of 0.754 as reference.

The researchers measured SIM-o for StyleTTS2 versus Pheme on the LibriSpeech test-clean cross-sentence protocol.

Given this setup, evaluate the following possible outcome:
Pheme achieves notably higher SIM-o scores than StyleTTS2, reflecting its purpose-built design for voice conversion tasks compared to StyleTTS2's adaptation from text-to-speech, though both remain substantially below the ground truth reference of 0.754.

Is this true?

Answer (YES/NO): YES